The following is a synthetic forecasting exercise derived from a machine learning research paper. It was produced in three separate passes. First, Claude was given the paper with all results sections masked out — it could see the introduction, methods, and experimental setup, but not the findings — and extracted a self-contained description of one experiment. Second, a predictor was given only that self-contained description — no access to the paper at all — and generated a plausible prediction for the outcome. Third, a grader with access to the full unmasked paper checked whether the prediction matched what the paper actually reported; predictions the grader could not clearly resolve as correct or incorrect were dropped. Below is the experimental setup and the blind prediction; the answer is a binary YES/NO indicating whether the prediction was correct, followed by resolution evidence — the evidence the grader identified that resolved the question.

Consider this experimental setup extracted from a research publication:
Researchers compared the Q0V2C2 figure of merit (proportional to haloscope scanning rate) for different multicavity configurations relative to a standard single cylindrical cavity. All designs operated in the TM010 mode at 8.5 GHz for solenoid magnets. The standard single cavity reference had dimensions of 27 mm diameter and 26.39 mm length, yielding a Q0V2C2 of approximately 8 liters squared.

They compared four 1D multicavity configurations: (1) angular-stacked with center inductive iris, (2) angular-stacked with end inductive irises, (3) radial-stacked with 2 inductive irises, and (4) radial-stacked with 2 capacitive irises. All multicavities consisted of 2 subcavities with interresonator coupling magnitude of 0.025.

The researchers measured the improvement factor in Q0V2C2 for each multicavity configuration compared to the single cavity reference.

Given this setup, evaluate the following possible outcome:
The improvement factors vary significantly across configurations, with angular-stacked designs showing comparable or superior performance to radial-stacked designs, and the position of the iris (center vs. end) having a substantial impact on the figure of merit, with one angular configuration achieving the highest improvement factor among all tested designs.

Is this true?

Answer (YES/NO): NO